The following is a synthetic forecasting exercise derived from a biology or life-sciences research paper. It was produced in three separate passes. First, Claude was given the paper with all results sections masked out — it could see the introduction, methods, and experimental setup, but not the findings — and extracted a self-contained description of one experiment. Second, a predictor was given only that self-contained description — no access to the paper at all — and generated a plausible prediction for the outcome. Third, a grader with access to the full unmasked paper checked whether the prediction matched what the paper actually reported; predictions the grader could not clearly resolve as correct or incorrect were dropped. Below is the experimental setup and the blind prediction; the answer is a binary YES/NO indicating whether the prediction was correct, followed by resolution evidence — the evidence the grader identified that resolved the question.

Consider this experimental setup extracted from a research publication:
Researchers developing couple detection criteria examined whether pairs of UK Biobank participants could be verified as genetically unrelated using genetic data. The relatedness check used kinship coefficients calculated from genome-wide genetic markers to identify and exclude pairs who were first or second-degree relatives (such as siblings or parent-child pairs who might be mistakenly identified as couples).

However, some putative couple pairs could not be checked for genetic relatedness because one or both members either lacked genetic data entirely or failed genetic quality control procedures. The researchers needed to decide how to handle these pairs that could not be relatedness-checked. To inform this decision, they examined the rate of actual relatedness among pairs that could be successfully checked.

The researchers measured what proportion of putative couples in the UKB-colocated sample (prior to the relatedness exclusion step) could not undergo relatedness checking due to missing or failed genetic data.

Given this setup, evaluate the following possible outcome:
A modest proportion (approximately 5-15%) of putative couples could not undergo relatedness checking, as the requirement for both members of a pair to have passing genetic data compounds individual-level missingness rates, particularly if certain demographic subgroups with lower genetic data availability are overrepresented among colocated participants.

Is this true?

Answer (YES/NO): NO